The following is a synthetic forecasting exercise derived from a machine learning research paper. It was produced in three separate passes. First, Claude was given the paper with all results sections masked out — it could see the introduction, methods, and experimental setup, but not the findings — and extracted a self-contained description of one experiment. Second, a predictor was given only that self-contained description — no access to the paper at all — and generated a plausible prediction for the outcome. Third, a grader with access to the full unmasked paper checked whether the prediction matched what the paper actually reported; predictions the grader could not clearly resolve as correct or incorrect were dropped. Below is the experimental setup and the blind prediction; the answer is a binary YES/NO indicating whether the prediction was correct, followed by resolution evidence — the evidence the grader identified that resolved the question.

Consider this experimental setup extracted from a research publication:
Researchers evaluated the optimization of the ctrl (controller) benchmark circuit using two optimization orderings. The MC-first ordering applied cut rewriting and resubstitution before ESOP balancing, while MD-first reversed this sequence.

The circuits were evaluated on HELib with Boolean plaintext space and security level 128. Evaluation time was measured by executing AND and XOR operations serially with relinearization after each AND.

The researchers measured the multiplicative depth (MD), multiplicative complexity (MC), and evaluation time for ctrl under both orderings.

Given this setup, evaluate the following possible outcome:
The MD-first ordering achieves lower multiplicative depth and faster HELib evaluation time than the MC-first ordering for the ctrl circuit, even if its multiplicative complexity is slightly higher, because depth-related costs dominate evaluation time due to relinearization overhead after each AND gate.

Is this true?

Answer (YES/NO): NO